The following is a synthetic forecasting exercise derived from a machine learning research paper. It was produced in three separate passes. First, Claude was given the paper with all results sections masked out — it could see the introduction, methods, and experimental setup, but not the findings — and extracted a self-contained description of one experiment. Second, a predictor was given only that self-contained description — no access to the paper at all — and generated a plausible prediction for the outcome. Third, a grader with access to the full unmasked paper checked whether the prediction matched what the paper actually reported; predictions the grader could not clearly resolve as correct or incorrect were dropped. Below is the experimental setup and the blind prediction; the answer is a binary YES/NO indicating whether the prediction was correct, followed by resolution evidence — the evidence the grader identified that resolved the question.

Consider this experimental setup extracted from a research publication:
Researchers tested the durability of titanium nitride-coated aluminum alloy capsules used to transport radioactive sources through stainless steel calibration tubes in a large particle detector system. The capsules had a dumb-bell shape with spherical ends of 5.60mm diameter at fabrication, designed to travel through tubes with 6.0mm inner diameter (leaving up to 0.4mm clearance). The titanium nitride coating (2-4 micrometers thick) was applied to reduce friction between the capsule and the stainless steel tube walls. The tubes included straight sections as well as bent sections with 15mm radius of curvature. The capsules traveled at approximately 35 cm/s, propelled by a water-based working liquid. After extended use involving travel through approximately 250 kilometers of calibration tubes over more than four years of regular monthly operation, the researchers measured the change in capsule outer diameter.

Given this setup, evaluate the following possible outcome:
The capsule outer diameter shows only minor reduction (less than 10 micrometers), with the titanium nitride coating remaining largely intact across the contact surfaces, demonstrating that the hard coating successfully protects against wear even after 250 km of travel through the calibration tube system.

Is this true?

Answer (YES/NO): NO